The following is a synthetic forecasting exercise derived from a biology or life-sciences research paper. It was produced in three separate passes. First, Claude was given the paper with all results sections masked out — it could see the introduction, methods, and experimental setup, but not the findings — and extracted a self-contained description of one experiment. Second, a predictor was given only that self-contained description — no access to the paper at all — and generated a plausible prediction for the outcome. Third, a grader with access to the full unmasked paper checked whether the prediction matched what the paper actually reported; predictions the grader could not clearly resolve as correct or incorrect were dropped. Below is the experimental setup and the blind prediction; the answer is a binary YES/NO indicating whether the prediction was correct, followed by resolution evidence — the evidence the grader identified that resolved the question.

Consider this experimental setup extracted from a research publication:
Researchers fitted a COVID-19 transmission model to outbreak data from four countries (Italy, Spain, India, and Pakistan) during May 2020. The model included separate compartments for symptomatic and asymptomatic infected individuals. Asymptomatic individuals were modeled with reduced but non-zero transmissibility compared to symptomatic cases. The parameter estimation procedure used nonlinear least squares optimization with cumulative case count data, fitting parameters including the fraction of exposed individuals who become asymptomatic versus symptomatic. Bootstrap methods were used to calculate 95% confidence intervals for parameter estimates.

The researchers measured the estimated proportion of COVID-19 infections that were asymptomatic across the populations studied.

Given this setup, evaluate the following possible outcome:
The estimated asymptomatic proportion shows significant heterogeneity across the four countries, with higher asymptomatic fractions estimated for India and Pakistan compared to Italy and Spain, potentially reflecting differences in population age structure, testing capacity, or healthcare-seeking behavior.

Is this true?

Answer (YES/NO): NO